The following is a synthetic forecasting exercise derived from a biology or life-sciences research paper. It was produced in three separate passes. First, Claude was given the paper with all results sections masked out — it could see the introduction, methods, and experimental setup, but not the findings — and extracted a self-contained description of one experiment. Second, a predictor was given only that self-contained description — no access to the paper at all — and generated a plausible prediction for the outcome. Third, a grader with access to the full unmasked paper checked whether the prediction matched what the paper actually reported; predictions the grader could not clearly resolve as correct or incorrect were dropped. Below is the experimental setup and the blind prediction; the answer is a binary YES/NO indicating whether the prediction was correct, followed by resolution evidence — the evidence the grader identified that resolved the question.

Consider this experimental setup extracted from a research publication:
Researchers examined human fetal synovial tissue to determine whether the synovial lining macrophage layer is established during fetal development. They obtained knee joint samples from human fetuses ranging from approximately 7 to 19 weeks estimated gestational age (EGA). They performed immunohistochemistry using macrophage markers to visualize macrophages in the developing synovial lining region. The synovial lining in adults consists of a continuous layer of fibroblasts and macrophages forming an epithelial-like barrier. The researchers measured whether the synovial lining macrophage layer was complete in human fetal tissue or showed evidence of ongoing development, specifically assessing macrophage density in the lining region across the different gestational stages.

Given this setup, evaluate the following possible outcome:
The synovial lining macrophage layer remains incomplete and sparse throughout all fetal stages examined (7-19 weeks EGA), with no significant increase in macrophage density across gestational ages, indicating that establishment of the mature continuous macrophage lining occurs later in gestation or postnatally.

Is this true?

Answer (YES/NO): NO